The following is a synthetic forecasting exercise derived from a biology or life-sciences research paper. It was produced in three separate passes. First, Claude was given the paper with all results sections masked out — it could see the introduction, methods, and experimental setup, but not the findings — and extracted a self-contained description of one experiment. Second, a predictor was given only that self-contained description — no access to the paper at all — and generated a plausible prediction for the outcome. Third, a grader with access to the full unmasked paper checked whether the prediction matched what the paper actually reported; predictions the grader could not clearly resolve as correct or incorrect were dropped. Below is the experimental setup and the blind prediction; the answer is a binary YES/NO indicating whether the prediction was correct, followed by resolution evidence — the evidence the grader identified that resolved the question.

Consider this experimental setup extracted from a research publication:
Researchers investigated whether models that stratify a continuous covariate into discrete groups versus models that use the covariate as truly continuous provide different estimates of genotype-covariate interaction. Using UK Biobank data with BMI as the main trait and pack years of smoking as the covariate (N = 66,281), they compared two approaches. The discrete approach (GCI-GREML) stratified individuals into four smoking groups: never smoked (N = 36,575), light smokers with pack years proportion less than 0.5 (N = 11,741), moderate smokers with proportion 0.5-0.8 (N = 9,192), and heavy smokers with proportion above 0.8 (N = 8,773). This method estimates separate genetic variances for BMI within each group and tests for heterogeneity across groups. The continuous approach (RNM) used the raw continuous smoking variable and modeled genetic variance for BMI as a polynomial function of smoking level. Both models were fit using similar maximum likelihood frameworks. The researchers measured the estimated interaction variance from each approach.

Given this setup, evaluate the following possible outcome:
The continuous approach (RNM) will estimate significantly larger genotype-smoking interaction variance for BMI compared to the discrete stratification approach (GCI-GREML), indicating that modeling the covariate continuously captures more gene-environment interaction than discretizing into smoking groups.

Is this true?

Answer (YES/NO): NO